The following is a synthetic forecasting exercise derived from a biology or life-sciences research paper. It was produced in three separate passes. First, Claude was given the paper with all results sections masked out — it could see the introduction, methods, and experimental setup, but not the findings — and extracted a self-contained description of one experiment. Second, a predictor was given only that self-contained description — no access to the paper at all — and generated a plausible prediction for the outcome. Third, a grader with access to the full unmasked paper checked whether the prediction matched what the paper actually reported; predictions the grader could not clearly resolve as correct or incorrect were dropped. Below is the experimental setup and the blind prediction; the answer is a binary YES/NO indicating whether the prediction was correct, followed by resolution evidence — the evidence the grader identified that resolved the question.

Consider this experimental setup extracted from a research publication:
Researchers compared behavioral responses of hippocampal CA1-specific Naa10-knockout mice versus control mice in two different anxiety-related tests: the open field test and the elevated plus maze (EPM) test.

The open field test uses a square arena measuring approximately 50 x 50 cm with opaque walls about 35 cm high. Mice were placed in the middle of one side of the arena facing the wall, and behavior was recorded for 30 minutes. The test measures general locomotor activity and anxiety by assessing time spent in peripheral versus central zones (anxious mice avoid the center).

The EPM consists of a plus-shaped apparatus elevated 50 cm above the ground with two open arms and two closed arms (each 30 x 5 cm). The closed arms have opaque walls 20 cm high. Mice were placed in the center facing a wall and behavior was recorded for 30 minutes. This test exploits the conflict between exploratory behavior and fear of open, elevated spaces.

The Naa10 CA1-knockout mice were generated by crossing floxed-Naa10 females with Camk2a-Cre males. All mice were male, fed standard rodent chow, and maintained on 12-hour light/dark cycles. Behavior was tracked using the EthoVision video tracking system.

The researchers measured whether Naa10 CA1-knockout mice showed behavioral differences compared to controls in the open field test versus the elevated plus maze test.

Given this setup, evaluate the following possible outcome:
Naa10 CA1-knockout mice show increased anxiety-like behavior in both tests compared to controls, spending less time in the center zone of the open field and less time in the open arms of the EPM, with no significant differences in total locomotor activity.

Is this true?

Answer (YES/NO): NO